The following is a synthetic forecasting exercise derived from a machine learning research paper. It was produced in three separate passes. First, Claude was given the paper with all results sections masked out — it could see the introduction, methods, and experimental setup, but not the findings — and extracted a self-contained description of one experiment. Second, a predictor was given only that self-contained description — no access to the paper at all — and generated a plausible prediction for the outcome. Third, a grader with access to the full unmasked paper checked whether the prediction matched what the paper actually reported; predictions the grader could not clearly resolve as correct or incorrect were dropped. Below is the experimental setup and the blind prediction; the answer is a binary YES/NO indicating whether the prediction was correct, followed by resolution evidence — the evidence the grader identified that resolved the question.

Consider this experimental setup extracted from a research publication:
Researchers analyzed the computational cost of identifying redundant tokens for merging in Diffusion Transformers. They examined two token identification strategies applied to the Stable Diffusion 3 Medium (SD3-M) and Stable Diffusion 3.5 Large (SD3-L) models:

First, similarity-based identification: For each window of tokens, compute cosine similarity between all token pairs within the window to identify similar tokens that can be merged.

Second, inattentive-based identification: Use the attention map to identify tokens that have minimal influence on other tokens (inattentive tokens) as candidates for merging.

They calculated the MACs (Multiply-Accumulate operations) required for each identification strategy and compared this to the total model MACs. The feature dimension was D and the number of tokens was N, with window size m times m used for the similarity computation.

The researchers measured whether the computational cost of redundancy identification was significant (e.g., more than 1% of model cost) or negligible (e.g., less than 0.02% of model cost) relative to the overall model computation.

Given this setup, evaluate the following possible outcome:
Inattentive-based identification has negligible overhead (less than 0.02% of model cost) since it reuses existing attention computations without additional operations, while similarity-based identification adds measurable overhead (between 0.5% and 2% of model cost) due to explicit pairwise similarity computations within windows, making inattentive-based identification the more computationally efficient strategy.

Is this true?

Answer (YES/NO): NO